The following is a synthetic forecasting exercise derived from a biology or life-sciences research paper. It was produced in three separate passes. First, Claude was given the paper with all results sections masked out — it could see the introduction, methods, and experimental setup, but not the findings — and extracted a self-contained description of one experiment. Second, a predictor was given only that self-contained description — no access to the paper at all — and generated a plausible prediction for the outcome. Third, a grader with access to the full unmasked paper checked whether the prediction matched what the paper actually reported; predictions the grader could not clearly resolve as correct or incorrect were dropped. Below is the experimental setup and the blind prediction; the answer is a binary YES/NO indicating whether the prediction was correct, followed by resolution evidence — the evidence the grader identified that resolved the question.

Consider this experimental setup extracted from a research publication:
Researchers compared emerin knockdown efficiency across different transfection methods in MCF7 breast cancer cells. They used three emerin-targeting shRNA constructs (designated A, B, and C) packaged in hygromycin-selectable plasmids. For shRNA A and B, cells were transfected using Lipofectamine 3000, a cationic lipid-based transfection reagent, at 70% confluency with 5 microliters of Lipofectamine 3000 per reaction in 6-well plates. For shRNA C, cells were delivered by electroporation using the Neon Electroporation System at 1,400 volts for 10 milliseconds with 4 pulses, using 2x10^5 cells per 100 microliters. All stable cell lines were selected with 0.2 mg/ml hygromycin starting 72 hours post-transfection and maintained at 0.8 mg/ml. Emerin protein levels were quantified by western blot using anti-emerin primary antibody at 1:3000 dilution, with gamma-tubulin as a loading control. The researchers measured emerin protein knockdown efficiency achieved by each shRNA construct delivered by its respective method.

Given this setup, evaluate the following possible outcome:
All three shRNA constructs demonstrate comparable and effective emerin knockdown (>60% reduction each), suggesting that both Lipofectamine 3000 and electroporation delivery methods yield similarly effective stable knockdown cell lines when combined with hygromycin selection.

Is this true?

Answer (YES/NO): NO